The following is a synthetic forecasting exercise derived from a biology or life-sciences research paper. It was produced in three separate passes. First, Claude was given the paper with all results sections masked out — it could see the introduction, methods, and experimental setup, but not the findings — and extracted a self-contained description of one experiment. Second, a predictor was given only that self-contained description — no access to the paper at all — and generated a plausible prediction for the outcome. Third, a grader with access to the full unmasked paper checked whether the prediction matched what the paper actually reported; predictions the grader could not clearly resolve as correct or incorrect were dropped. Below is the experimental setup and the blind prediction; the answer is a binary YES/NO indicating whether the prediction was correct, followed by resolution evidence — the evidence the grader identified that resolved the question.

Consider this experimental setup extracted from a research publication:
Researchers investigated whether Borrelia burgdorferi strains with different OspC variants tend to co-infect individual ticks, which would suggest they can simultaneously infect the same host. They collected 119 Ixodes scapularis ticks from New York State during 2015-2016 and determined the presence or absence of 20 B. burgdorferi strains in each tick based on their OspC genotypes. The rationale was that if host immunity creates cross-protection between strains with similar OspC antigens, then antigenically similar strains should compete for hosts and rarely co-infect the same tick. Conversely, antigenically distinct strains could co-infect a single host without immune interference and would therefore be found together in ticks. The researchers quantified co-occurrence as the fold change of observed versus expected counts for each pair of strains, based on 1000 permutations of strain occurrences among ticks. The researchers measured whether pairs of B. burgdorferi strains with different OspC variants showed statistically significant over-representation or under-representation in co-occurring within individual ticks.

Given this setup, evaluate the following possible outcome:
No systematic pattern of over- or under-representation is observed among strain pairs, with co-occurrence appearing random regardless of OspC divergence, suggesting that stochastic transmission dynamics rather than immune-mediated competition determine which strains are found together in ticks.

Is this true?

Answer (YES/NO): NO